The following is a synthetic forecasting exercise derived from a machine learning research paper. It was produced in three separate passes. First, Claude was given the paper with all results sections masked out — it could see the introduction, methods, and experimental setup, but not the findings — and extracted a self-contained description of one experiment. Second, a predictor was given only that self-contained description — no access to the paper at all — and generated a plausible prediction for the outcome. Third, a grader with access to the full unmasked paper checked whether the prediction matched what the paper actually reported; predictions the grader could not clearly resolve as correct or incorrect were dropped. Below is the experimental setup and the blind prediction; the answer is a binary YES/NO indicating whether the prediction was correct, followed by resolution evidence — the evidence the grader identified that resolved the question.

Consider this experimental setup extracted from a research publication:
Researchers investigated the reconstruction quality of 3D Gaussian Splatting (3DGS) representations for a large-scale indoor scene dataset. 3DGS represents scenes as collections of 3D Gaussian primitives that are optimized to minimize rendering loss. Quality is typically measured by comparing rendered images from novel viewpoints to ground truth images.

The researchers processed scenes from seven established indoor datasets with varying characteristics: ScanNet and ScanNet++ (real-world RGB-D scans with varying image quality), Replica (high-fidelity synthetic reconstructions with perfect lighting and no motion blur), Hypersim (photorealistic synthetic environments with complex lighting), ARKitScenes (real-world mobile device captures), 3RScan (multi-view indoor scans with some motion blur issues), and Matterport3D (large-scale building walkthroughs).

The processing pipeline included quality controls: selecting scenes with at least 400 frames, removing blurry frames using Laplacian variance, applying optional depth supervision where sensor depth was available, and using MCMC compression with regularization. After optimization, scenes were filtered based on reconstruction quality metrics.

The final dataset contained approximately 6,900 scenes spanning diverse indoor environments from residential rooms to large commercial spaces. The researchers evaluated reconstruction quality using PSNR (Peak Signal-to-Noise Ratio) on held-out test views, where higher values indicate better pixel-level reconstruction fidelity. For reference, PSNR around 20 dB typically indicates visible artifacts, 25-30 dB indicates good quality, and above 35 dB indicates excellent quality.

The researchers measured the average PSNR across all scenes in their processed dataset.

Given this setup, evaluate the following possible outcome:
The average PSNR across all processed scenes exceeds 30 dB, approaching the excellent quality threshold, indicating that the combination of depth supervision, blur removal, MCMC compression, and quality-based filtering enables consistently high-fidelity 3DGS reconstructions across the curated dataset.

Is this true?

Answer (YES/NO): NO